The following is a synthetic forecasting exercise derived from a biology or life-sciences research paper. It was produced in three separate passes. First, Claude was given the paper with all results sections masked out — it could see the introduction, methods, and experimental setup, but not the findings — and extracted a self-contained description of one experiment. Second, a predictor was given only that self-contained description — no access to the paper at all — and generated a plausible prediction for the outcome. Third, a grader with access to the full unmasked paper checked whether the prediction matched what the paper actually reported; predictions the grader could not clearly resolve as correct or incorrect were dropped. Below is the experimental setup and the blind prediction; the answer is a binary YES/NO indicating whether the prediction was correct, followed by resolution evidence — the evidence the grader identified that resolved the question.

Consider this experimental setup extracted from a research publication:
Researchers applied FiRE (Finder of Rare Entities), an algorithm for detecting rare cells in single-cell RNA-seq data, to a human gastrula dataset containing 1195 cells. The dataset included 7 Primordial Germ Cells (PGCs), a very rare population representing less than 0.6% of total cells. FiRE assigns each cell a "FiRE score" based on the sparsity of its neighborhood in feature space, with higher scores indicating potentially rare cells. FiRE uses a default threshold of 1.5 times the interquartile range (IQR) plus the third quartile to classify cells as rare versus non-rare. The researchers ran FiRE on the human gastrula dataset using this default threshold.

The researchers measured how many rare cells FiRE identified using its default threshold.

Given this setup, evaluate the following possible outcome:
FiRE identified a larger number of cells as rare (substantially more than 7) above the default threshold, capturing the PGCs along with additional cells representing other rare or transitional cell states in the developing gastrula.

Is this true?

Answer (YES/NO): NO